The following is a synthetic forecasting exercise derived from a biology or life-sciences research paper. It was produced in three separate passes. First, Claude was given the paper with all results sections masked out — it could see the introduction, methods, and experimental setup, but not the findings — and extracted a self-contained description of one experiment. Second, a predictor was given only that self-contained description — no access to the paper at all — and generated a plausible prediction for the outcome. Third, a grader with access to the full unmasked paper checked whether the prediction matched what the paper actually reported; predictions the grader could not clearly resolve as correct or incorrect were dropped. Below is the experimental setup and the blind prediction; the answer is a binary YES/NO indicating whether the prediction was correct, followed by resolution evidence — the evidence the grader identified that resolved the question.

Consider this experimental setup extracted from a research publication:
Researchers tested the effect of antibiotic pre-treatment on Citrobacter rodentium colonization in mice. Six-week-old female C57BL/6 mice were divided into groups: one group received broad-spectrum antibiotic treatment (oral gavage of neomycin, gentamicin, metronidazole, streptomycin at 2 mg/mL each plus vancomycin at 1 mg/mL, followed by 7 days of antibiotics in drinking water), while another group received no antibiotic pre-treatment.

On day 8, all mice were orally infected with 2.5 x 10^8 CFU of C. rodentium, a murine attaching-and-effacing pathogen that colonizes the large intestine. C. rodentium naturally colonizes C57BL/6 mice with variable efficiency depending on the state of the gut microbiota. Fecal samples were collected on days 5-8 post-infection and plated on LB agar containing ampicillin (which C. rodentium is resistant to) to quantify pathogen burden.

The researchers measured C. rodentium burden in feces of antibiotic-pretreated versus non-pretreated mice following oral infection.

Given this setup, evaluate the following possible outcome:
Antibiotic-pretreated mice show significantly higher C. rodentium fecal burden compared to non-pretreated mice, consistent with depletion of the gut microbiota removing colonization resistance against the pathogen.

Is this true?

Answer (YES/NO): YES